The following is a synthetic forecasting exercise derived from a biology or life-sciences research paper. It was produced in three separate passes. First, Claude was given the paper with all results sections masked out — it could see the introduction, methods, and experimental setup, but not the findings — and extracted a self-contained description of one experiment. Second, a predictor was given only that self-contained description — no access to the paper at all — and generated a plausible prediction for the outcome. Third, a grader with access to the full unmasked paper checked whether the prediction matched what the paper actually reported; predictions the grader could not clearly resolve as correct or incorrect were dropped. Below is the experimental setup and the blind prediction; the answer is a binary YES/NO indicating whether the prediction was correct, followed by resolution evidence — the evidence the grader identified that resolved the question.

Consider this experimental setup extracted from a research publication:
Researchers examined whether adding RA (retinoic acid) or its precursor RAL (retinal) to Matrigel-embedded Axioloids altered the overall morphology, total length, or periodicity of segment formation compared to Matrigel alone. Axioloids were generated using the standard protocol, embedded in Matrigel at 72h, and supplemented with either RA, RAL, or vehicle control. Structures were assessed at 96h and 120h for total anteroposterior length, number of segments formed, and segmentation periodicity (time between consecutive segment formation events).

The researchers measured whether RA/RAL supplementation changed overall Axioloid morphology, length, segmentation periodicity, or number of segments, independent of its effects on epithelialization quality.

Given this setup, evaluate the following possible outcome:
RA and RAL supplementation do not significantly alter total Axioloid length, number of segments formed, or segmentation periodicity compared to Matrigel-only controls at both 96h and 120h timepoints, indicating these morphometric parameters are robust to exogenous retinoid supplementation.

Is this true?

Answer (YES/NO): YES